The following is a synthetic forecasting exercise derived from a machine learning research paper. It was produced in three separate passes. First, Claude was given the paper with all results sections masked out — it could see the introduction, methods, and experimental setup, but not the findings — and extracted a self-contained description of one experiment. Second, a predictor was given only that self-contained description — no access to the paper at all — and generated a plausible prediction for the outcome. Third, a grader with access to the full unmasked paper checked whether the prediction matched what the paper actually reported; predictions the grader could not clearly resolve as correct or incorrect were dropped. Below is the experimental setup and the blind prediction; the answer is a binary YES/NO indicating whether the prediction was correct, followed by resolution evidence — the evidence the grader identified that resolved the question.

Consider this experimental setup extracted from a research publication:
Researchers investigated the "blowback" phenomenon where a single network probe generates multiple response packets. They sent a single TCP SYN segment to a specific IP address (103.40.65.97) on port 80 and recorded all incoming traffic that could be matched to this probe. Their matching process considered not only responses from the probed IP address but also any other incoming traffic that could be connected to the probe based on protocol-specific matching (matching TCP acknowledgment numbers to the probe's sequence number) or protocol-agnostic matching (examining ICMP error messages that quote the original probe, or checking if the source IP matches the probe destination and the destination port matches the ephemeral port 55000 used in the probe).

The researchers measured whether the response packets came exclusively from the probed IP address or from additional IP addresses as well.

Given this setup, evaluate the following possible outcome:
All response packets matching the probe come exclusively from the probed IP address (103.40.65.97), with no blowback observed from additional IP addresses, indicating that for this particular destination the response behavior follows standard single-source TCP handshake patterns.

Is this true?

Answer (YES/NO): NO